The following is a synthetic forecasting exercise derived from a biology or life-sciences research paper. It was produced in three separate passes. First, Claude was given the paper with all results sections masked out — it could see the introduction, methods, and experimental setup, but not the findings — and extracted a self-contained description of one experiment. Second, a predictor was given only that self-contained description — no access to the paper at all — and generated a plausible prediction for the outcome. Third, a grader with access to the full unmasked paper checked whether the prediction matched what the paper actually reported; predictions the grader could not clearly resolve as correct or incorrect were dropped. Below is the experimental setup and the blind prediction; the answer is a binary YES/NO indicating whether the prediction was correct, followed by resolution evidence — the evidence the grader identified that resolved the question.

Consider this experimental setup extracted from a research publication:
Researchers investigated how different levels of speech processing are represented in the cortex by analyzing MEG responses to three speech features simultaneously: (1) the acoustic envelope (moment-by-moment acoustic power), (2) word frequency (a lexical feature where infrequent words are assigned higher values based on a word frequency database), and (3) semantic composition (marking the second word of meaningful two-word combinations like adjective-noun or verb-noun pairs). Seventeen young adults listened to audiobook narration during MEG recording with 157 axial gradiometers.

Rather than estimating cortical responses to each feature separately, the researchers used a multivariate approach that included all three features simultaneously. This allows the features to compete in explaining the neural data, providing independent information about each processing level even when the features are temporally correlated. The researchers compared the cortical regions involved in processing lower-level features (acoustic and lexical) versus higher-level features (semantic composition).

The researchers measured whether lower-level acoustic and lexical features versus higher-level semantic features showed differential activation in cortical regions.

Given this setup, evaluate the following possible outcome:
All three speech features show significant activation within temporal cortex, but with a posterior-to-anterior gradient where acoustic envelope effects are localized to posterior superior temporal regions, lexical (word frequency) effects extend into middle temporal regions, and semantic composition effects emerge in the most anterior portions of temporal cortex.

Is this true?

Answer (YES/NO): NO